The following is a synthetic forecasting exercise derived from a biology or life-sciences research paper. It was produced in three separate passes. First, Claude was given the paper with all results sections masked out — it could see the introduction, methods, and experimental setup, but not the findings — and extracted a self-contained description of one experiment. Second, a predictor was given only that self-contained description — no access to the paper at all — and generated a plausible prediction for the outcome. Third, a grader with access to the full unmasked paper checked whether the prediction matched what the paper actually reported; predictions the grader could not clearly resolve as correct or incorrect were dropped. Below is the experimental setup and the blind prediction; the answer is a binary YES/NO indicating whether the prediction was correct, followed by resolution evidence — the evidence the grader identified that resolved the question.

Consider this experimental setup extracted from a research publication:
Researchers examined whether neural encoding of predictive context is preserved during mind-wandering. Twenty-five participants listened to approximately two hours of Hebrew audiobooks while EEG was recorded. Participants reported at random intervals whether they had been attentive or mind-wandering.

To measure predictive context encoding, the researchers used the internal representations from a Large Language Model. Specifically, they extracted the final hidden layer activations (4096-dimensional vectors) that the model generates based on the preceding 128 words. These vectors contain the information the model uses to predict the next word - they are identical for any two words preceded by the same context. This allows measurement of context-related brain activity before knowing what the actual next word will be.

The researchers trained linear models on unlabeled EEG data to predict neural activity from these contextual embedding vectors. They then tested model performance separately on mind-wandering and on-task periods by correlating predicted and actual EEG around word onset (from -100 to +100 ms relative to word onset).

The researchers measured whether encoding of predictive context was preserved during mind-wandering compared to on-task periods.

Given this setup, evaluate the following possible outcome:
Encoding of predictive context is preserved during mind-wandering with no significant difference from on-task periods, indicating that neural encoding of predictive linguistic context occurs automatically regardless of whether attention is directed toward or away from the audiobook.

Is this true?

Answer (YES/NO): NO